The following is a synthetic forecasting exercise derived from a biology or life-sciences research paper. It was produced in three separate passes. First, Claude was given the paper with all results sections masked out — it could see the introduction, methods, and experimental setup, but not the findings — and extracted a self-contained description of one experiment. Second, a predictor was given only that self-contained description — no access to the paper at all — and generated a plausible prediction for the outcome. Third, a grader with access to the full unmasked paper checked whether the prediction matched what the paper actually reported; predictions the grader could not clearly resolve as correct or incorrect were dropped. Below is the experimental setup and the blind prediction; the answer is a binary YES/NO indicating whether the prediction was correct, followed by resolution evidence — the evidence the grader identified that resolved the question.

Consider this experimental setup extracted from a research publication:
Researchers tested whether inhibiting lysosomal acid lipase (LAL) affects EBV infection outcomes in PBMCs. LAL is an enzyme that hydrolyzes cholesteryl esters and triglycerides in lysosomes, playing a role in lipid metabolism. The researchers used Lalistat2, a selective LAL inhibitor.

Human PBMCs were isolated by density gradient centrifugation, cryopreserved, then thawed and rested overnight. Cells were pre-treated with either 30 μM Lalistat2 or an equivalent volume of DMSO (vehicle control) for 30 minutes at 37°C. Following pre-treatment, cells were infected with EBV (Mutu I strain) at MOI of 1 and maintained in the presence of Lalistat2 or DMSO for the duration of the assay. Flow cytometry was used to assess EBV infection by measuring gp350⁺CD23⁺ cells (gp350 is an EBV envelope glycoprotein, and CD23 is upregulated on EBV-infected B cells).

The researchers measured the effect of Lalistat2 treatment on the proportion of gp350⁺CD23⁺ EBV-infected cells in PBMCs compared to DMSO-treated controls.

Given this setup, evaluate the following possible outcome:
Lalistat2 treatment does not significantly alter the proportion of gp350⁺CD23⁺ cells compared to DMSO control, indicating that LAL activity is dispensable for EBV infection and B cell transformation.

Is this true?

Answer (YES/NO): NO